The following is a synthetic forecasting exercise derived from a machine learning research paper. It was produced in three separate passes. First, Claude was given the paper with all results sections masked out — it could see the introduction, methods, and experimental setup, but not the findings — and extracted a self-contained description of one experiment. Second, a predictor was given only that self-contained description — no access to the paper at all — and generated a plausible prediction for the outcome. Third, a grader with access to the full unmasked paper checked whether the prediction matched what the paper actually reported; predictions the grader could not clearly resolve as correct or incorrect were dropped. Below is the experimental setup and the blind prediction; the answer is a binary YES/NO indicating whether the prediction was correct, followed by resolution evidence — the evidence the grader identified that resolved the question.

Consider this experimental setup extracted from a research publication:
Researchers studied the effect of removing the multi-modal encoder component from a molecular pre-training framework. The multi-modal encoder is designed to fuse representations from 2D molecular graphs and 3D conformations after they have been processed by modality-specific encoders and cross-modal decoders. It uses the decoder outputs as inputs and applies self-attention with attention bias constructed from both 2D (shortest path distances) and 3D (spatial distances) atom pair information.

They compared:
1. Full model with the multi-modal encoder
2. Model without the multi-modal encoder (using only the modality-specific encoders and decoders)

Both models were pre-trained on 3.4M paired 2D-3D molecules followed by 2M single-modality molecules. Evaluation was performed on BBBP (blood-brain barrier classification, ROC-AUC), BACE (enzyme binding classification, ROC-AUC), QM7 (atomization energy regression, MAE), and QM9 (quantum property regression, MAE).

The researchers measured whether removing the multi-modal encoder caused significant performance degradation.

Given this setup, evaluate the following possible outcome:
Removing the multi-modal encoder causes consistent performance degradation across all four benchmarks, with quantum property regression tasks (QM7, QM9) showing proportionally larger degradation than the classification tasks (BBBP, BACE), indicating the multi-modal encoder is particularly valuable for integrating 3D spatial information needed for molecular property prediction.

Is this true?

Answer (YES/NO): NO